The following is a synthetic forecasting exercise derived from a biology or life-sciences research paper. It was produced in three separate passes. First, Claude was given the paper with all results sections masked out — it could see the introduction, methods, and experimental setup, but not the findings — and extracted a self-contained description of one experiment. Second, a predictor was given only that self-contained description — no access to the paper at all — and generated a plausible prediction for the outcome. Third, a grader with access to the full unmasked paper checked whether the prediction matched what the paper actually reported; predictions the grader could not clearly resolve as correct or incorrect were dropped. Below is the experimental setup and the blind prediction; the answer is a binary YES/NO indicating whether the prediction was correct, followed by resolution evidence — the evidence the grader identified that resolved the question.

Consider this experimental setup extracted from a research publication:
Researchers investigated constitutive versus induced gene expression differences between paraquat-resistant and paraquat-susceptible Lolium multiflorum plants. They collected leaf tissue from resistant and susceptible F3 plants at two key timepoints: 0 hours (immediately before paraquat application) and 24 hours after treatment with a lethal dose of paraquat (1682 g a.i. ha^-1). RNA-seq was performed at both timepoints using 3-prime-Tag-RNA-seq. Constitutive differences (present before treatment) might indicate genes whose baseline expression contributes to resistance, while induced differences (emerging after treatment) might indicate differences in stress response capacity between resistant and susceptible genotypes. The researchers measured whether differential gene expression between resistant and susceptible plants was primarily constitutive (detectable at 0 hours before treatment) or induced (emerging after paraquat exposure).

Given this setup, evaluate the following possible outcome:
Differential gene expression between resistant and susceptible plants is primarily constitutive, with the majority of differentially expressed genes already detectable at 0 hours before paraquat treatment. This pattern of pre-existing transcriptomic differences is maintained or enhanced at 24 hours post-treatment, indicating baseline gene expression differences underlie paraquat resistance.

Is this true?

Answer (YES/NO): NO